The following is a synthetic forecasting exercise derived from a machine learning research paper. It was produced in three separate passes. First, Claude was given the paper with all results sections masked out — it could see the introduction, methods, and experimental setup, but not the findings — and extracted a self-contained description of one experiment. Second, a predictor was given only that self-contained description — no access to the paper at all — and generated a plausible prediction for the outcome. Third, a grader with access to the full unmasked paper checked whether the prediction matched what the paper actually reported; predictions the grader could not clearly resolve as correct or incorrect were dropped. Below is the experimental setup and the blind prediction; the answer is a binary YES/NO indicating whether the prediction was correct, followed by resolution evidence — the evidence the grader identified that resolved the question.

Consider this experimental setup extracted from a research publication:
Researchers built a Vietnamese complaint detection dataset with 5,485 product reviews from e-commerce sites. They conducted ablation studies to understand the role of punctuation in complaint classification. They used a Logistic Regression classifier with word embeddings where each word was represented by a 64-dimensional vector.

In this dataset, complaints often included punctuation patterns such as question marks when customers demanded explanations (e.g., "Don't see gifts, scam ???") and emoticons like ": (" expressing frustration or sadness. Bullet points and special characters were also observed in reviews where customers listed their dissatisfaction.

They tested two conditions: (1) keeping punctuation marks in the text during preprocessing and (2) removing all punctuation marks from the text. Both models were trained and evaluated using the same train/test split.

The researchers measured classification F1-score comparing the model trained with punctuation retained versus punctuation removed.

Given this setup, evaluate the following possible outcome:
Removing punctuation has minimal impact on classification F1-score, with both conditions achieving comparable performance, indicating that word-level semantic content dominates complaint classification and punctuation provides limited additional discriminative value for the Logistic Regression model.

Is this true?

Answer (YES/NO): NO